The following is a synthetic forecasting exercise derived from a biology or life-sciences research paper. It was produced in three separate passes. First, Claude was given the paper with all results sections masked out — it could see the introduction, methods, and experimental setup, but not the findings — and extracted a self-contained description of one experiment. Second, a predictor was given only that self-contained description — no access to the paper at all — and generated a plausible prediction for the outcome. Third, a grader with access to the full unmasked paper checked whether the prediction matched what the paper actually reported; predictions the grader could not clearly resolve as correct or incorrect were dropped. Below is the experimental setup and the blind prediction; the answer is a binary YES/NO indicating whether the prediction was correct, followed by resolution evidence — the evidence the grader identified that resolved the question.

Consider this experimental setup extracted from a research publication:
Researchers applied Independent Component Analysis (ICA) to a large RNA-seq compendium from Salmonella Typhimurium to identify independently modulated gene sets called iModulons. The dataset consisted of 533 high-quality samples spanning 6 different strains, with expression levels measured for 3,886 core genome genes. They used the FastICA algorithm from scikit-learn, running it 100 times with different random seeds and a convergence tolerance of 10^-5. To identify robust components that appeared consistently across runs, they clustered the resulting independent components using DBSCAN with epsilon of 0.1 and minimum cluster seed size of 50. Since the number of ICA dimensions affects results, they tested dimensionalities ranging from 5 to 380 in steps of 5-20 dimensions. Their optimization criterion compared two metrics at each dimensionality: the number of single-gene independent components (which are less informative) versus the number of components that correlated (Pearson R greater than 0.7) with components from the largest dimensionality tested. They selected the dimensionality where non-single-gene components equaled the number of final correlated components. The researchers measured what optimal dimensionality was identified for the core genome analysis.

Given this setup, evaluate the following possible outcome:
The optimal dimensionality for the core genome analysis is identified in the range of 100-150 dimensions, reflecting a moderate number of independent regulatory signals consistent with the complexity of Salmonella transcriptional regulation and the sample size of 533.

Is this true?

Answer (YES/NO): NO